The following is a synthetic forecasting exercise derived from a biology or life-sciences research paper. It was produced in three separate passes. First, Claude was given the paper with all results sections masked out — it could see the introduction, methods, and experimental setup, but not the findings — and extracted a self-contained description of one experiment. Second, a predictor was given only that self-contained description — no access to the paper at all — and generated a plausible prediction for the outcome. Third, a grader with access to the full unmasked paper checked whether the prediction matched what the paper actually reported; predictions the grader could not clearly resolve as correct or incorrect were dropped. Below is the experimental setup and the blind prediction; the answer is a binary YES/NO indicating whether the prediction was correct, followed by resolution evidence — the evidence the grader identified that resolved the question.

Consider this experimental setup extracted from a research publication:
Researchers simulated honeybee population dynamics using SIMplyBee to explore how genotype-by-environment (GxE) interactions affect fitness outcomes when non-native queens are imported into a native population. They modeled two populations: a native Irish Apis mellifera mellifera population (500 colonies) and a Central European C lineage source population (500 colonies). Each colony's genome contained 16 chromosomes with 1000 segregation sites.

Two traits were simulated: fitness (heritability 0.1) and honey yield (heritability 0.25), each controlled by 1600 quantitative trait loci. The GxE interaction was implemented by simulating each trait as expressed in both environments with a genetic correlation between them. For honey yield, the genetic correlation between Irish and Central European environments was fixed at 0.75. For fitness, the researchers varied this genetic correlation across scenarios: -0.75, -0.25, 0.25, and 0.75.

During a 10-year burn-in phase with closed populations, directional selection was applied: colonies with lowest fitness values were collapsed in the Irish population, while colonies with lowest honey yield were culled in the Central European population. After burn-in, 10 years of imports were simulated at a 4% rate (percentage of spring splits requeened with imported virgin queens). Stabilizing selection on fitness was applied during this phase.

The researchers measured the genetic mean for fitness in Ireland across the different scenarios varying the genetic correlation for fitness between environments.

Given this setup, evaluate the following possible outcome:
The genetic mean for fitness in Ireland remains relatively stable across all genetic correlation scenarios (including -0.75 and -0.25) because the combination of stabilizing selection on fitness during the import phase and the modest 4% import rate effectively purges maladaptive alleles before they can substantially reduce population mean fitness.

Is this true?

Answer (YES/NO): NO